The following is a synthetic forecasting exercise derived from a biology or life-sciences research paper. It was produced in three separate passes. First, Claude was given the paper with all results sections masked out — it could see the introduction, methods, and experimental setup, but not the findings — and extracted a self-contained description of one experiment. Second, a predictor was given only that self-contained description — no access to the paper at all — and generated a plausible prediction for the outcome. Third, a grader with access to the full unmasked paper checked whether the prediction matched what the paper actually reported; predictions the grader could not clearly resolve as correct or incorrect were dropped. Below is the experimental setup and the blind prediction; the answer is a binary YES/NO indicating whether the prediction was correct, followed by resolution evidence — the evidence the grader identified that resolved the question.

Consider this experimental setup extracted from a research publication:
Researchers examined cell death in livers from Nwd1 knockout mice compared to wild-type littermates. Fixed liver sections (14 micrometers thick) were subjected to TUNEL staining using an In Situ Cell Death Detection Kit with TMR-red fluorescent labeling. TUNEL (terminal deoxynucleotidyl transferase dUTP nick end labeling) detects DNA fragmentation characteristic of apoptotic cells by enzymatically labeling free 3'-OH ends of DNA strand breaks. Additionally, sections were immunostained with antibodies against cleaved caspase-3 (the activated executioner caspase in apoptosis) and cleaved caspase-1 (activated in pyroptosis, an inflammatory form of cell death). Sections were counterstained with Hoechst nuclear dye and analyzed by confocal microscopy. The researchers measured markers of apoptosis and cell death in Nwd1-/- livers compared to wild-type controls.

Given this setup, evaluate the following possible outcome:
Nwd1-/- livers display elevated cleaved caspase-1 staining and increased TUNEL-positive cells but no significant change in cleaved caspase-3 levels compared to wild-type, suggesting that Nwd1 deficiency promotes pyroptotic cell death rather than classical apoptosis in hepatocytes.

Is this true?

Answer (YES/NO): YES